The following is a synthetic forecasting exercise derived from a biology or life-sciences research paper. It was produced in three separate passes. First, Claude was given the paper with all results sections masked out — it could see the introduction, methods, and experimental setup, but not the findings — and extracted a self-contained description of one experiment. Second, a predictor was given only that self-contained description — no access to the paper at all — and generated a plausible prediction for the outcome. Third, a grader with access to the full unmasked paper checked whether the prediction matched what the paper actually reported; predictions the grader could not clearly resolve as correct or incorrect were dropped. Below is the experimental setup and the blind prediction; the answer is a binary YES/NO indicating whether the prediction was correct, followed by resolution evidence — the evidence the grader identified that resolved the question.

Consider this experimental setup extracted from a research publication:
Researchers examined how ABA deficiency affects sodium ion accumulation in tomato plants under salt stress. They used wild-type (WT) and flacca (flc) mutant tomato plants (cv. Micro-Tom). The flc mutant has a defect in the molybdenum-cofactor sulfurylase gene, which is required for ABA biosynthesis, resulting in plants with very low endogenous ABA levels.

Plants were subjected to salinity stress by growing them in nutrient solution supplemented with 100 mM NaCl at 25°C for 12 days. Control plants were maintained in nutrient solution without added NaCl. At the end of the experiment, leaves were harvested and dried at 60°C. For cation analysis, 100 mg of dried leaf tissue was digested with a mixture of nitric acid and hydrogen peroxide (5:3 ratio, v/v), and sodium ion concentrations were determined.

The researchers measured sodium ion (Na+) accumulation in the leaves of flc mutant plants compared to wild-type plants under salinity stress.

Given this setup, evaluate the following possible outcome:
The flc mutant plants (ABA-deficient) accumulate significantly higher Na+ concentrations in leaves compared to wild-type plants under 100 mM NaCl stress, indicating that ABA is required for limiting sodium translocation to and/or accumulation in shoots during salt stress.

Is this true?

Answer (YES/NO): NO